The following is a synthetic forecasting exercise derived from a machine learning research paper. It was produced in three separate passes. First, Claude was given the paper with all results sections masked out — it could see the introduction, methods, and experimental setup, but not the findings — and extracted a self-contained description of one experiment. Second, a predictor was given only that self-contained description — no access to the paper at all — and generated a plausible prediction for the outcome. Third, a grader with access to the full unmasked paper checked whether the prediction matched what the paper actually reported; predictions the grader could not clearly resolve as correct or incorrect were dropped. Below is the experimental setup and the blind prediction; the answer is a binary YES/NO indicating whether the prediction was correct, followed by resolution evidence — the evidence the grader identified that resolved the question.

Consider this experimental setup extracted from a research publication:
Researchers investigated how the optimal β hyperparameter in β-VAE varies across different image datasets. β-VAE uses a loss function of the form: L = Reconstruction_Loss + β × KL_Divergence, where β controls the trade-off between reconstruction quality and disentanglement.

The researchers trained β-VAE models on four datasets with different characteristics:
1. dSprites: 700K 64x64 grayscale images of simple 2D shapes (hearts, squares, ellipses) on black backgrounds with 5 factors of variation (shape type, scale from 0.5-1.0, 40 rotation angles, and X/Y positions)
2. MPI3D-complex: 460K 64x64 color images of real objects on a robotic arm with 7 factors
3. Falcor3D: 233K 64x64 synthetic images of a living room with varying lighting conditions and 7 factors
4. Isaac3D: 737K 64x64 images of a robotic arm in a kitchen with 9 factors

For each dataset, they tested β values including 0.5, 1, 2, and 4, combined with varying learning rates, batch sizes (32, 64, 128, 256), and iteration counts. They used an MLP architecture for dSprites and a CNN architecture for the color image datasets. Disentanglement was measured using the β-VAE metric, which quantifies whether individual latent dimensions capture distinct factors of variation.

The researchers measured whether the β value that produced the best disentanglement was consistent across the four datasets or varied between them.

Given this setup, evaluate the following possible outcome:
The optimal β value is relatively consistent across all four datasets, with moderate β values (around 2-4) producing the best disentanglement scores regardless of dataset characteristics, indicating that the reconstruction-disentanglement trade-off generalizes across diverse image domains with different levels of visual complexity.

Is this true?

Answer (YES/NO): NO